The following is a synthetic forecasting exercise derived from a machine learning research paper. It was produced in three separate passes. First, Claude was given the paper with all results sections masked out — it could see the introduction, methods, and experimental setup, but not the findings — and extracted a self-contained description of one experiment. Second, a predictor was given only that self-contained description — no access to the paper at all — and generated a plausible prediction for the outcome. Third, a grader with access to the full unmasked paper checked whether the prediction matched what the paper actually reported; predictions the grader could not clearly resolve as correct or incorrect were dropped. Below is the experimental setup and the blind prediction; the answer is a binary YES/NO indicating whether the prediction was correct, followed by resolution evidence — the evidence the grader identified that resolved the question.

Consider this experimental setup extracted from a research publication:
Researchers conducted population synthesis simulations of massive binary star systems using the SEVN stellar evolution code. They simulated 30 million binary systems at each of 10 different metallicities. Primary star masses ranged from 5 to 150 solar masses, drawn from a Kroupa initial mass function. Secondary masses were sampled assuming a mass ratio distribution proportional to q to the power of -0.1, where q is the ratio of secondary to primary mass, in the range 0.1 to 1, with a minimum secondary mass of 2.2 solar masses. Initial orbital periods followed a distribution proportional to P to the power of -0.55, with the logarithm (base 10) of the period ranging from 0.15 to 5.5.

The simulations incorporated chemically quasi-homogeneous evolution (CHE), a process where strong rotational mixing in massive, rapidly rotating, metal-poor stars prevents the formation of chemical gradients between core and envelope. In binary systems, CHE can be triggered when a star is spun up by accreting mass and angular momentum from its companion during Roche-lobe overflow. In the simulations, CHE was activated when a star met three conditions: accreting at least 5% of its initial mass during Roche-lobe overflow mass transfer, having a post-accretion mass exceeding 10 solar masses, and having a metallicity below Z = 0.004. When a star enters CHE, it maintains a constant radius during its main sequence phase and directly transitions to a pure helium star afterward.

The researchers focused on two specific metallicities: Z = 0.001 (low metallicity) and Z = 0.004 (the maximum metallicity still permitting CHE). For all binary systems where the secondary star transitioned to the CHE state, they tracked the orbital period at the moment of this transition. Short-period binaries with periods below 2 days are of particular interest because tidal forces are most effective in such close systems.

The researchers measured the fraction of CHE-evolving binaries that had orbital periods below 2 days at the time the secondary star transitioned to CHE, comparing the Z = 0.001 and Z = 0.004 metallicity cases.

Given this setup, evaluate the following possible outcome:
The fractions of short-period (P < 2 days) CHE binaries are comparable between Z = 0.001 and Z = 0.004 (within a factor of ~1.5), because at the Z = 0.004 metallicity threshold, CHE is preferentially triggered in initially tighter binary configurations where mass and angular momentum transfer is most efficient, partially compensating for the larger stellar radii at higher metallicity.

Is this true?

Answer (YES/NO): YES